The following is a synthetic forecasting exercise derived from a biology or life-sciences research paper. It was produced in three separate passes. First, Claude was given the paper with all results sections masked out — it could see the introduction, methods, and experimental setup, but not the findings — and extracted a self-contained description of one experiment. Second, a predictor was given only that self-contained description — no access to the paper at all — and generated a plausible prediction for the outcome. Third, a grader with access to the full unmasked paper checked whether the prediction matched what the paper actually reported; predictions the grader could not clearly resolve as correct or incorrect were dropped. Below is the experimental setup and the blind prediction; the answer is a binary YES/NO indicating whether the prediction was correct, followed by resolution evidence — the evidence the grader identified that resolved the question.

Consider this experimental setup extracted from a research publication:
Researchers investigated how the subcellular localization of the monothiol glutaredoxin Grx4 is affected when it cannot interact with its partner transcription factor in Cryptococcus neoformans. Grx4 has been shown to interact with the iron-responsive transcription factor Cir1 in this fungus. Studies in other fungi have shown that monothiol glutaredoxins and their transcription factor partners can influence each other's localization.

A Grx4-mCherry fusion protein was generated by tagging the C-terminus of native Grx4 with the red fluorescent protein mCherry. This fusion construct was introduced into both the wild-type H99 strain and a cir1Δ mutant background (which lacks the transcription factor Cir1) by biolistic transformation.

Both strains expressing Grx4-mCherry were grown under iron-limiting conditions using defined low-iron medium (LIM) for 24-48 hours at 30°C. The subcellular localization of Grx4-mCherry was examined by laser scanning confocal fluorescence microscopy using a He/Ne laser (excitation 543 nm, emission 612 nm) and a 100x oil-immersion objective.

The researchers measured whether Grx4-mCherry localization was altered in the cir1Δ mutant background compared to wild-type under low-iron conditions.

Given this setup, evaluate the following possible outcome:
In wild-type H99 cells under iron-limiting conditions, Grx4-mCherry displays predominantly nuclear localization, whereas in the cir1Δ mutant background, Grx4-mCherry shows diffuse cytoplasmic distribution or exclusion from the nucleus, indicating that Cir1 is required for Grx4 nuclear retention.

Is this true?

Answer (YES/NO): YES